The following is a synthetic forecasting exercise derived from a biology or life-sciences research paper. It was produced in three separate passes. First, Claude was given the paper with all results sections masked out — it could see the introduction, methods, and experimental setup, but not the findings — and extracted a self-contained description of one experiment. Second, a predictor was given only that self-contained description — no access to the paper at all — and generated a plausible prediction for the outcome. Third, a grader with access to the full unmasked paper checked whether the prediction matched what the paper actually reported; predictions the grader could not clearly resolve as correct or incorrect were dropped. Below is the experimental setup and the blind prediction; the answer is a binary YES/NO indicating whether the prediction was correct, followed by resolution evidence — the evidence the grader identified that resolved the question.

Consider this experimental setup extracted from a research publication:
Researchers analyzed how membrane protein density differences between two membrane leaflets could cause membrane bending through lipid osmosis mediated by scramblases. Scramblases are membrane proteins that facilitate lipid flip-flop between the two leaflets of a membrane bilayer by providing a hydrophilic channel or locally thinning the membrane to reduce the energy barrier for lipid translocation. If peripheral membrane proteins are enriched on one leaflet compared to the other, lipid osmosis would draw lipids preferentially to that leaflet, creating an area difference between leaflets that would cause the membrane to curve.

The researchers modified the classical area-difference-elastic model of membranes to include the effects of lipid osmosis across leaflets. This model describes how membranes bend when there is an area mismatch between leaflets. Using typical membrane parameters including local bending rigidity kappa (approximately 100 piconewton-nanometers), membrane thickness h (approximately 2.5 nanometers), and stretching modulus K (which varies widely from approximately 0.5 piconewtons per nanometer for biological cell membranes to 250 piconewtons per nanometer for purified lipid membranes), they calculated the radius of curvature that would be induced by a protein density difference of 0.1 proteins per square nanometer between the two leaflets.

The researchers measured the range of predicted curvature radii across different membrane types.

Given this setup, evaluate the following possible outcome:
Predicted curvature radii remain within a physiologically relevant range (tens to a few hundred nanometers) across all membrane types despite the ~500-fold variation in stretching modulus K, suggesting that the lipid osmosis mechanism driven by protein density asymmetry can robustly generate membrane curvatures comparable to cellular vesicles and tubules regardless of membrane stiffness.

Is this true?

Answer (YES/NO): NO